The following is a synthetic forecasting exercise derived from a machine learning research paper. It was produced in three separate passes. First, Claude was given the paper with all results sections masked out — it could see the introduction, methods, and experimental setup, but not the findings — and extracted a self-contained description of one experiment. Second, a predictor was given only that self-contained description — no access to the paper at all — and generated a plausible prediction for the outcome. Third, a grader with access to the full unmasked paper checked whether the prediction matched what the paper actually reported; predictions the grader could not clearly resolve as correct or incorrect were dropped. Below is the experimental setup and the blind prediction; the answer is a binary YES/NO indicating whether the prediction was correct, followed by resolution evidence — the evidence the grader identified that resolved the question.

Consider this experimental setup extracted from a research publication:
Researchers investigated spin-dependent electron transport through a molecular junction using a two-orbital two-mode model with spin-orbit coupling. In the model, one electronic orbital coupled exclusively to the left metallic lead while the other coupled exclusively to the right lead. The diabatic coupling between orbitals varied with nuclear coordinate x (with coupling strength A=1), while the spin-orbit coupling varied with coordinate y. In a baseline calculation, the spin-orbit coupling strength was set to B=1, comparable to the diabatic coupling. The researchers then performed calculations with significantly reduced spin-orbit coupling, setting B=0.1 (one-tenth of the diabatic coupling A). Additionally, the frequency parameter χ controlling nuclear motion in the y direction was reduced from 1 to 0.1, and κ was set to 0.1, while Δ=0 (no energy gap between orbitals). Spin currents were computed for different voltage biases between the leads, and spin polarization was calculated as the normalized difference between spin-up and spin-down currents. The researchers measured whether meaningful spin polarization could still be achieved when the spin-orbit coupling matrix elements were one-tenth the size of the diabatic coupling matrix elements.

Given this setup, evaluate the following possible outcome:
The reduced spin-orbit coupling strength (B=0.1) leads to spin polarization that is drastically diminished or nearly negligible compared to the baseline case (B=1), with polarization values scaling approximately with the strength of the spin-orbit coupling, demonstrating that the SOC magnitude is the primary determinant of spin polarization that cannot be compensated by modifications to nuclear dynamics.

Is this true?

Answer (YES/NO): NO